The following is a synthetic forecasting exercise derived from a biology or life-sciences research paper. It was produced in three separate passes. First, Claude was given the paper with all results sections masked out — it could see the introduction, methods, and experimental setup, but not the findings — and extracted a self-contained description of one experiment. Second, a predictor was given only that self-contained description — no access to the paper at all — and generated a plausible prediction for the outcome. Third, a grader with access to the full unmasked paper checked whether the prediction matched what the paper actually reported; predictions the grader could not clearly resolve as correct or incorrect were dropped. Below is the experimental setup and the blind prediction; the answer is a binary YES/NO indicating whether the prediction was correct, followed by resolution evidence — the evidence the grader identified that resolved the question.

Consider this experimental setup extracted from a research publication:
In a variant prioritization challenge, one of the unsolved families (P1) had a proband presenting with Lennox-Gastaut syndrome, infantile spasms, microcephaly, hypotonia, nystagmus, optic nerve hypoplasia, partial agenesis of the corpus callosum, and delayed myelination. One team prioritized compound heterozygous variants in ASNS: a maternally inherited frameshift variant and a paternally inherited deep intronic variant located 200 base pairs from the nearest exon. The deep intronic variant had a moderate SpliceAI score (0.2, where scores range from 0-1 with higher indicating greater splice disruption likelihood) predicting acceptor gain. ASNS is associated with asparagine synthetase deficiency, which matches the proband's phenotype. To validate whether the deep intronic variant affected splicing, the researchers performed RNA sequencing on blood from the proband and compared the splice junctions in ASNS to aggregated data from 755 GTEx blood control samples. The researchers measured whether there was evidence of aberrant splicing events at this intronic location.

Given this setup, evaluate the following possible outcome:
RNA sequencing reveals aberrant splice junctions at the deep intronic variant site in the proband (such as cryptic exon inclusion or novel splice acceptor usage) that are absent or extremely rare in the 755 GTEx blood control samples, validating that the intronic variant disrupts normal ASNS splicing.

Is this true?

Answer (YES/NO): YES